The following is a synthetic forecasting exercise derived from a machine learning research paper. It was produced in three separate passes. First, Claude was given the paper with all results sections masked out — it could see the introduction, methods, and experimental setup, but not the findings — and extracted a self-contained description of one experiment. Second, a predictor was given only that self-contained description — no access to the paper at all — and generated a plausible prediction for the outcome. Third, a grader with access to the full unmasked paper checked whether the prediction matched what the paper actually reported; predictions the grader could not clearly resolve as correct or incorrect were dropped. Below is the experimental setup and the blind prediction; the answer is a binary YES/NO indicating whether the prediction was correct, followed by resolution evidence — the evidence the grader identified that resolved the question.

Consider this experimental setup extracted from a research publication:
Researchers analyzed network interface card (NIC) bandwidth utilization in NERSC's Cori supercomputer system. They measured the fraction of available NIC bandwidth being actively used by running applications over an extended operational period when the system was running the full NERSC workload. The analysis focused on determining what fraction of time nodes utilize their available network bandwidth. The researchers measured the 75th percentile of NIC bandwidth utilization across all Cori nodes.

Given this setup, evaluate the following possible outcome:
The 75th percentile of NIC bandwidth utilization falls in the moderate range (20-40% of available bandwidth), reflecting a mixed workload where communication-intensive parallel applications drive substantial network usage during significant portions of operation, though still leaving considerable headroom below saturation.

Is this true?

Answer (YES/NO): NO